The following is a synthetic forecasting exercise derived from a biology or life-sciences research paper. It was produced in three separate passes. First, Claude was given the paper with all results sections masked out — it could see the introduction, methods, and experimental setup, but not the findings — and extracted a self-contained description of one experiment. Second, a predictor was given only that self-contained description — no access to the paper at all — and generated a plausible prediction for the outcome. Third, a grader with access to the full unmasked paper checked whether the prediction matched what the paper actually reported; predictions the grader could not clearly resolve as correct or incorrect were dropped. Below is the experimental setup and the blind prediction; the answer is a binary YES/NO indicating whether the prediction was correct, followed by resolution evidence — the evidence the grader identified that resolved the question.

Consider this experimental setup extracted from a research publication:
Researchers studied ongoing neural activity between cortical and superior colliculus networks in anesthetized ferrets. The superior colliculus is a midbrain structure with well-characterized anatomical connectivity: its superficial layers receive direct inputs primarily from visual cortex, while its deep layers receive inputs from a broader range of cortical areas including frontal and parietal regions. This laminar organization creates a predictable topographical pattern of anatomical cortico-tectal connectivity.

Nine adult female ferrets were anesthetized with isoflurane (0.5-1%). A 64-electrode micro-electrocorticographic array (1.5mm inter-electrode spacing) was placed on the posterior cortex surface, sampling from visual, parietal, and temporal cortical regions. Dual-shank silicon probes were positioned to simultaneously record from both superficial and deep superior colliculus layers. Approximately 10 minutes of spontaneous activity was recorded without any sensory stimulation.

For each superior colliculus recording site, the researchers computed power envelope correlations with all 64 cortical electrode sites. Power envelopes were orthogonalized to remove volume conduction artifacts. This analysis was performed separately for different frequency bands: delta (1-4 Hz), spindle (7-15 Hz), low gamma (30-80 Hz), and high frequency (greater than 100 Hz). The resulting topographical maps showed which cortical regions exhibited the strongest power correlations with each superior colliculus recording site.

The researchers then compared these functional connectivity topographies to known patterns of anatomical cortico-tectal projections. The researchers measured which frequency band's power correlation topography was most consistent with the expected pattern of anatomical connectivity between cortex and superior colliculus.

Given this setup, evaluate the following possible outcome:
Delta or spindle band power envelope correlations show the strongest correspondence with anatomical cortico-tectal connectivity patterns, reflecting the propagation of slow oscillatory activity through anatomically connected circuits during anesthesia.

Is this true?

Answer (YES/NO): NO